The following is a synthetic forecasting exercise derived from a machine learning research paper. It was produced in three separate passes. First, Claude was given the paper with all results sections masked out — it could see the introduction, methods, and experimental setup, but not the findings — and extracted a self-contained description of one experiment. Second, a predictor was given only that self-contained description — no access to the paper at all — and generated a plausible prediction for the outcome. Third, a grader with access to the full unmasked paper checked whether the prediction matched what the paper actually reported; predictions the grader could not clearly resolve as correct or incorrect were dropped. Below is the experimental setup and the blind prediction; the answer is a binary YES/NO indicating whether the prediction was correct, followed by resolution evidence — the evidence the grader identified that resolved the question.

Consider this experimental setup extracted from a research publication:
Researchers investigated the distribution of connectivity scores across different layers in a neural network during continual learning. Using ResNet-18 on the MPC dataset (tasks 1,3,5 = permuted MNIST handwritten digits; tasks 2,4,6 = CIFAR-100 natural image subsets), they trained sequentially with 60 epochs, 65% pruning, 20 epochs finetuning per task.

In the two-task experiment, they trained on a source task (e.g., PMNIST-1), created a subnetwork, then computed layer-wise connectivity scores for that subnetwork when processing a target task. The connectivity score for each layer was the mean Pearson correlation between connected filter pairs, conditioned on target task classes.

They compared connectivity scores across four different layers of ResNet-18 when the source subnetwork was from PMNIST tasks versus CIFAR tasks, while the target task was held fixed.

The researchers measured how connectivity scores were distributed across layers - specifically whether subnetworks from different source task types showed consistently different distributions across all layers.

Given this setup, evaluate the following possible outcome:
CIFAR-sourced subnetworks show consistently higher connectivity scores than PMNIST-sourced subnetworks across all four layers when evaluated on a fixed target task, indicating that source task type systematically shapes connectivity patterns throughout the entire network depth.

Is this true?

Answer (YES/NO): NO